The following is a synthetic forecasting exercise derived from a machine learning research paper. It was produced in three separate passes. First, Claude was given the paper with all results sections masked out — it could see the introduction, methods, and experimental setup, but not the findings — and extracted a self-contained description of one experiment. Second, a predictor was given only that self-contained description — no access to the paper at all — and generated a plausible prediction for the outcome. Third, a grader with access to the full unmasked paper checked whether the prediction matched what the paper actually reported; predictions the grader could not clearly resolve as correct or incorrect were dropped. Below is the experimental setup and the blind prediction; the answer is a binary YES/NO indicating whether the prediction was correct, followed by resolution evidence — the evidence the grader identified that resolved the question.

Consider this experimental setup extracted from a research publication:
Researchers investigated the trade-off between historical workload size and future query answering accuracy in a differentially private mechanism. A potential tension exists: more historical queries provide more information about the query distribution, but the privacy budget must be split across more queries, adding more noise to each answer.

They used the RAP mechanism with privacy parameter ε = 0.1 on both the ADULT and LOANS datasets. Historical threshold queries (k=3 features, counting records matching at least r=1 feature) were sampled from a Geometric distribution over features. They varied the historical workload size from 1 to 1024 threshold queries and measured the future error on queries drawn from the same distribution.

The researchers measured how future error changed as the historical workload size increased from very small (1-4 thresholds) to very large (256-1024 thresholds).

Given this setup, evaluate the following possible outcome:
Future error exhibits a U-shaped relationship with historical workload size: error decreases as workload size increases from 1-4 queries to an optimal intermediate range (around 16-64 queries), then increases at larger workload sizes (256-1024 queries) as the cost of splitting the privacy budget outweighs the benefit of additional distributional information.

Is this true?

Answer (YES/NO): NO